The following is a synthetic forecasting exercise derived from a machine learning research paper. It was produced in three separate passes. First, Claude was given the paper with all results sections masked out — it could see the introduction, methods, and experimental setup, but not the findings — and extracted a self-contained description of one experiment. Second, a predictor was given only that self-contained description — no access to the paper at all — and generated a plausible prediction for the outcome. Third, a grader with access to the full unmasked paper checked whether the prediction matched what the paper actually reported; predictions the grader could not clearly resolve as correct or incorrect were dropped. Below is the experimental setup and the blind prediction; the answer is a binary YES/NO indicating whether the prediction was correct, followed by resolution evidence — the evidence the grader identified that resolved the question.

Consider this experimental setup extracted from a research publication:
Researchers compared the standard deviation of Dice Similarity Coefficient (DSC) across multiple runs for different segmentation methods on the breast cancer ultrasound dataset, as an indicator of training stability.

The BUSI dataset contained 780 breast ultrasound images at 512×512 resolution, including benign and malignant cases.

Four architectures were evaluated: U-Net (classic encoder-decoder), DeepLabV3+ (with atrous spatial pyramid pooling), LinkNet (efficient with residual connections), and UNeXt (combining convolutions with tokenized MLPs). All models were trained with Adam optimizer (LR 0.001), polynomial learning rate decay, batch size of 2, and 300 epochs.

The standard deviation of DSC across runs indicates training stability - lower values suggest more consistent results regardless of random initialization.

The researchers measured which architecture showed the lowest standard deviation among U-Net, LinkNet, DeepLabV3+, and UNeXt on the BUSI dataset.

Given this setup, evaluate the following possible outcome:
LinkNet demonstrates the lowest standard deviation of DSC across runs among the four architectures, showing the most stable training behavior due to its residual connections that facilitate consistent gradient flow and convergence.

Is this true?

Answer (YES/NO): NO